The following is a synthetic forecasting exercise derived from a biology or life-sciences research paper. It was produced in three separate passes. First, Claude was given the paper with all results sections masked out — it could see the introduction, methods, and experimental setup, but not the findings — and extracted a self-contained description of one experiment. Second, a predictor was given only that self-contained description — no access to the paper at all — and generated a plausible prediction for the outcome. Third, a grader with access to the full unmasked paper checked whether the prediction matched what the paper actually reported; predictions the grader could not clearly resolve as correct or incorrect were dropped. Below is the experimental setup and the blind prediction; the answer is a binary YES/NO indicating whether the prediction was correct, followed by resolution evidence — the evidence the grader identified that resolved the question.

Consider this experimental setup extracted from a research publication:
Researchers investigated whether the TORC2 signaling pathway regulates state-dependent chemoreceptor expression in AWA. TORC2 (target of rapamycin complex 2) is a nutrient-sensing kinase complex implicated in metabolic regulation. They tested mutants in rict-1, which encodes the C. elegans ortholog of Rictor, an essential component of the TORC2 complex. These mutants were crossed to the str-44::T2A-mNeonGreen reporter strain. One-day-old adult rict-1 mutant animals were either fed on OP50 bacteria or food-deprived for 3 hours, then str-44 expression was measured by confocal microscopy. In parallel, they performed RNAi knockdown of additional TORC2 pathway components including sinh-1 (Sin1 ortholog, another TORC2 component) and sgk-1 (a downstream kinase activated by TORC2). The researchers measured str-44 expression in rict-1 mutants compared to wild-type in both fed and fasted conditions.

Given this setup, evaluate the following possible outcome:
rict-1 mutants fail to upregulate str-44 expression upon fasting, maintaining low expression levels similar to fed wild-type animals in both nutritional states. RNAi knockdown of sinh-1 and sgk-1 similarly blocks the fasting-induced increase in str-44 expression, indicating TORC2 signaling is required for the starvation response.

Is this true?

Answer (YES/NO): NO